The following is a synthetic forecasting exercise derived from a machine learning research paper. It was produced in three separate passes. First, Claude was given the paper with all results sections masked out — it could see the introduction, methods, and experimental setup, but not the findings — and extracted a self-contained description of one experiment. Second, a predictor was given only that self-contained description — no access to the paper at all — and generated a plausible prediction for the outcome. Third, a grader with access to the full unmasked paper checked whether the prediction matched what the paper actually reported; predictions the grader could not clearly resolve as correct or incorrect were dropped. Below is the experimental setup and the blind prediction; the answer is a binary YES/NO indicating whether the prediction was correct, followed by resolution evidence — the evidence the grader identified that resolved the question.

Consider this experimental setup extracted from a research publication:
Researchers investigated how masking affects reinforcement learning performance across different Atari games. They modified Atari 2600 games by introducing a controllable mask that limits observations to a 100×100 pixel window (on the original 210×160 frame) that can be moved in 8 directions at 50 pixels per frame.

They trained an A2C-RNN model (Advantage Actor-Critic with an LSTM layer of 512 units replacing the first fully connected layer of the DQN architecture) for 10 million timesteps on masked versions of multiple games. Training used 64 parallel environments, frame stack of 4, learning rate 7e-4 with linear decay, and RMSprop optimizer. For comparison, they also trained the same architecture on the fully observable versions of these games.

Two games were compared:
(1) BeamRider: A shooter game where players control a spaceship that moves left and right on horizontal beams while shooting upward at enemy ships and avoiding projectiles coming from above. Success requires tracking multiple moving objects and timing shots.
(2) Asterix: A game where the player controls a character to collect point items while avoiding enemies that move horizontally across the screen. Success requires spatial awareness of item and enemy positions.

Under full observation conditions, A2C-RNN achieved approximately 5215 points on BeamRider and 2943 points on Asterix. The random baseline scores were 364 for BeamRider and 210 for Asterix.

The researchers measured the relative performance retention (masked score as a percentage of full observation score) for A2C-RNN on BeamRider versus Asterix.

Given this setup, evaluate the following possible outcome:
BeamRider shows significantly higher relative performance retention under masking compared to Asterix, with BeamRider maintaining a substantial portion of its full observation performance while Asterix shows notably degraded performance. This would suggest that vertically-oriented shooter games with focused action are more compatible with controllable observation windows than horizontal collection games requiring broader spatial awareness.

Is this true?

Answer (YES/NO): NO